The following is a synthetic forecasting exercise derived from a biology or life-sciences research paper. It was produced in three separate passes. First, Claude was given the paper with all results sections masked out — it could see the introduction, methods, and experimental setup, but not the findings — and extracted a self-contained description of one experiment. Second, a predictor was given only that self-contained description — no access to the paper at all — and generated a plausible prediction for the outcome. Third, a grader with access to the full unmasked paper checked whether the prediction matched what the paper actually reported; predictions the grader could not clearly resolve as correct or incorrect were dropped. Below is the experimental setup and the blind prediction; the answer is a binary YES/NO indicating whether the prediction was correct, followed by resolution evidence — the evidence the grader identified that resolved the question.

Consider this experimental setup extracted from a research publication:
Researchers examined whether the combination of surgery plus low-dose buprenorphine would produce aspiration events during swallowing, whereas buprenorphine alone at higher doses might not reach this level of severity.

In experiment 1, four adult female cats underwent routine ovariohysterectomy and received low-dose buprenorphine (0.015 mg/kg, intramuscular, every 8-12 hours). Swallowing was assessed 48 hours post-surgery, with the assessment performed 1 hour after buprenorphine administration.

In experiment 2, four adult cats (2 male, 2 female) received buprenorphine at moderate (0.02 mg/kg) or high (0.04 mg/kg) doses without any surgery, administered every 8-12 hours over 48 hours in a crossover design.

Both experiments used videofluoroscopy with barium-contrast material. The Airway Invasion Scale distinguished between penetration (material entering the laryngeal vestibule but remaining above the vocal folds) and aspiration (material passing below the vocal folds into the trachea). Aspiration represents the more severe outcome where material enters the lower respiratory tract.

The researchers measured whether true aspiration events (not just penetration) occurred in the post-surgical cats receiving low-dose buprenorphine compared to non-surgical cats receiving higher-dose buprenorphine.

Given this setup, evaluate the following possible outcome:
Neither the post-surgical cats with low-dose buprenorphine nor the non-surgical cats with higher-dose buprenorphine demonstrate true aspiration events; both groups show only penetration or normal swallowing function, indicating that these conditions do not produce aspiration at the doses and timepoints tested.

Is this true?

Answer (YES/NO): NO